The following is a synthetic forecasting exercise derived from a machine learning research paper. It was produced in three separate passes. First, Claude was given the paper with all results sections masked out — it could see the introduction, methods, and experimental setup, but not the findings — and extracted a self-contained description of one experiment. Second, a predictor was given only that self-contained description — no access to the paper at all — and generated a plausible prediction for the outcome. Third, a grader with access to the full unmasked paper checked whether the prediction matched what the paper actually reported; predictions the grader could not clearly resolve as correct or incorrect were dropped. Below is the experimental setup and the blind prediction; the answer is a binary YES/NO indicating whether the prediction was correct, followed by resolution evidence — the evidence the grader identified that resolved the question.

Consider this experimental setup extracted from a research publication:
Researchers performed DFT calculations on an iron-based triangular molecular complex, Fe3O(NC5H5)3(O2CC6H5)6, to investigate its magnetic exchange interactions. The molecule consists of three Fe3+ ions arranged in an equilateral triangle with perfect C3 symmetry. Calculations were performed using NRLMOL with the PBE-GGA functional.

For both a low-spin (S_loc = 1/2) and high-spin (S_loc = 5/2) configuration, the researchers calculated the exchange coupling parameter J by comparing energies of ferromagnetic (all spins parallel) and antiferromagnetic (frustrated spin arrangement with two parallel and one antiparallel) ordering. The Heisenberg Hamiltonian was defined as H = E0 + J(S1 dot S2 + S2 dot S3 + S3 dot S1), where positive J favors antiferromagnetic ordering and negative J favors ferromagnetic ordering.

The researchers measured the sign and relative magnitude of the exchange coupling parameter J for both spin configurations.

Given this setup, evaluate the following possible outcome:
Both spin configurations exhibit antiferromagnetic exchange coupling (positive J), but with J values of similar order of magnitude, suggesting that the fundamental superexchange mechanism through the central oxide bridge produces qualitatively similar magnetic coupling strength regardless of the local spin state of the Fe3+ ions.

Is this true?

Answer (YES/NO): YES